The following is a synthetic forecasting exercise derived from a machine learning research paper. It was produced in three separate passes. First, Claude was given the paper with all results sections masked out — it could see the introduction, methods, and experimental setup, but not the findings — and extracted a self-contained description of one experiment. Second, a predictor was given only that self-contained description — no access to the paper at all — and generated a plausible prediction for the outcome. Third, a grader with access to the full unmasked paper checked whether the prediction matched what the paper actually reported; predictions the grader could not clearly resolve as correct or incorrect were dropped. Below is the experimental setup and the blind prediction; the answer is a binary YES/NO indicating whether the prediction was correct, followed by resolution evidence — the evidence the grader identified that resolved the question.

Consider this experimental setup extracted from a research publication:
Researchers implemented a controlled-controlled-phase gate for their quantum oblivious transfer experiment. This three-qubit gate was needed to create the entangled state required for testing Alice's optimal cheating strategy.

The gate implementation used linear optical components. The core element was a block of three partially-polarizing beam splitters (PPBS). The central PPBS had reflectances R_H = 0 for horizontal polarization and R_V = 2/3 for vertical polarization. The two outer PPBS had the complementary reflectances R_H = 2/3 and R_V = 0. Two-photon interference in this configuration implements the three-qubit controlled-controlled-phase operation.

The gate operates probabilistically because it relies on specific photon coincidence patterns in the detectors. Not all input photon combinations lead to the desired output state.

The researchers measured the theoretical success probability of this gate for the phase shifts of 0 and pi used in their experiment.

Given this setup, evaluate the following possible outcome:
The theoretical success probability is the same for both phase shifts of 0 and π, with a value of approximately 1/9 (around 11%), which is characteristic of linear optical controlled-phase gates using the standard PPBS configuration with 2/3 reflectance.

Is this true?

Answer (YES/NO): YES